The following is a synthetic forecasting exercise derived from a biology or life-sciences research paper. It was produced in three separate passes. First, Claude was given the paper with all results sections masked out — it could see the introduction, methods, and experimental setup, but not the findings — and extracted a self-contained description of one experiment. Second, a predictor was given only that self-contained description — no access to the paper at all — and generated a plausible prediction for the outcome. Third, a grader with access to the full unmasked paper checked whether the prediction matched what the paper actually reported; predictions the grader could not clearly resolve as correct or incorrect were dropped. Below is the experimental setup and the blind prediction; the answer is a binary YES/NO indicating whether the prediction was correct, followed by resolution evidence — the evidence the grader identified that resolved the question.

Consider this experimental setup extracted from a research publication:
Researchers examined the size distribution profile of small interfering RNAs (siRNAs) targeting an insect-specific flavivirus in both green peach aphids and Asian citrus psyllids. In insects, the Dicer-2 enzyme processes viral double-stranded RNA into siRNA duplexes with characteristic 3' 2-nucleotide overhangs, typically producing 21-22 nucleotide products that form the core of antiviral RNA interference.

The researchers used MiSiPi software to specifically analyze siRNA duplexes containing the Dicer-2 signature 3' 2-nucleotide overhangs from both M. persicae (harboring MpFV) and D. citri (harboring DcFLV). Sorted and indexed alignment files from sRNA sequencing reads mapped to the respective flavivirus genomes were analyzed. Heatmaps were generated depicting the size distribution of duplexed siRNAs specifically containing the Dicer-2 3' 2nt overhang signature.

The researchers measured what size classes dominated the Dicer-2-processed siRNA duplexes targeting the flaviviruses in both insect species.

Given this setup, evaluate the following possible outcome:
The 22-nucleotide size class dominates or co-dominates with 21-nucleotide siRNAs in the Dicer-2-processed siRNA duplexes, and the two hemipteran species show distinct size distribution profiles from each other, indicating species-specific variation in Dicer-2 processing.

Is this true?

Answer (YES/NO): NO